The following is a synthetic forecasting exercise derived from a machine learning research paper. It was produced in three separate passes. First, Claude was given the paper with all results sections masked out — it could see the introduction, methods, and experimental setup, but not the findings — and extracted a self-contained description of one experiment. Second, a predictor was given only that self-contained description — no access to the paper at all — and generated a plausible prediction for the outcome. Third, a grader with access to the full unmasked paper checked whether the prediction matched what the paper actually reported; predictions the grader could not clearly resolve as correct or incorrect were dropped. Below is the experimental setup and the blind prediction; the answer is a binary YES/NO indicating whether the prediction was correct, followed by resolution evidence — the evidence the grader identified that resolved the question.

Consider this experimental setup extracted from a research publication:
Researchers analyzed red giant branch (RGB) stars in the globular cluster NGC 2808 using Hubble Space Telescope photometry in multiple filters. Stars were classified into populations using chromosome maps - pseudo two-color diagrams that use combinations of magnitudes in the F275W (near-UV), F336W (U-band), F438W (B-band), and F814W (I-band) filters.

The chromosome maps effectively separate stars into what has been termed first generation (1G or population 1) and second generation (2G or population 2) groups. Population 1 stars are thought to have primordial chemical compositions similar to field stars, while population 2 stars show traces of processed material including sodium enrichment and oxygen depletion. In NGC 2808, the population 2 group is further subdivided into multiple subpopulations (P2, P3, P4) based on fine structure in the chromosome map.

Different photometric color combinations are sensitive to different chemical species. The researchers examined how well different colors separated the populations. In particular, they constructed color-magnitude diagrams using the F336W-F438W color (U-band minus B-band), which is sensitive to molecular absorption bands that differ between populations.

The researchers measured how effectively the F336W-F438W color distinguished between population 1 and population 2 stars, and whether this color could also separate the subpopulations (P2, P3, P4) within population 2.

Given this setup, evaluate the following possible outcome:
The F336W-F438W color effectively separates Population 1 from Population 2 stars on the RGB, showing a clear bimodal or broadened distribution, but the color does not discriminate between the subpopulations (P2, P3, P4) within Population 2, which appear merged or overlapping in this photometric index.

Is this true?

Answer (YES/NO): YES